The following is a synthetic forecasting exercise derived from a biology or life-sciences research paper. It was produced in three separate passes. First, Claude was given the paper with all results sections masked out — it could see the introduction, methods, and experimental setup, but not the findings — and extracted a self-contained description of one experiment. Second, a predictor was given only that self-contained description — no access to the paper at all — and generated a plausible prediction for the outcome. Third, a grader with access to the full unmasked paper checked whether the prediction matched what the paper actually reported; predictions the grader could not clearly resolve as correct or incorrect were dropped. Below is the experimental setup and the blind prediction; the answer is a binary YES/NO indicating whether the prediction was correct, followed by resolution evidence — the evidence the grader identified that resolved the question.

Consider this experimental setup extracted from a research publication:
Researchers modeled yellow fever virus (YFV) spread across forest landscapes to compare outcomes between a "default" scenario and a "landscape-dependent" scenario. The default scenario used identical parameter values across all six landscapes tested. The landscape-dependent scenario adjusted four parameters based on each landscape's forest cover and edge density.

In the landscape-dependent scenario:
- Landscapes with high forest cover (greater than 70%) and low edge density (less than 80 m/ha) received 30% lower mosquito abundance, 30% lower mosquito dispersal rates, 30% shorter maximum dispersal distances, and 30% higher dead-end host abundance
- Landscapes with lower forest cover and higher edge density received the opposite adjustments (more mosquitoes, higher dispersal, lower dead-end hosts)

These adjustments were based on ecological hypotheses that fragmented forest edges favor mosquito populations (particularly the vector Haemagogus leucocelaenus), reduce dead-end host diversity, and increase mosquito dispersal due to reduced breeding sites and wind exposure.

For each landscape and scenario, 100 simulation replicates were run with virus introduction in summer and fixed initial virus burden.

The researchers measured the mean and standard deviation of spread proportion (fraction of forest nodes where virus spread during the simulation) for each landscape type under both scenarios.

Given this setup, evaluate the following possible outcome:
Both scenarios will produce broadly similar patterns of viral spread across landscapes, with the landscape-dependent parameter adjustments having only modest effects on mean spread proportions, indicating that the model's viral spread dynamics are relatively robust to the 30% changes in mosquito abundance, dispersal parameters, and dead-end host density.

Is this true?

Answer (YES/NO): NO